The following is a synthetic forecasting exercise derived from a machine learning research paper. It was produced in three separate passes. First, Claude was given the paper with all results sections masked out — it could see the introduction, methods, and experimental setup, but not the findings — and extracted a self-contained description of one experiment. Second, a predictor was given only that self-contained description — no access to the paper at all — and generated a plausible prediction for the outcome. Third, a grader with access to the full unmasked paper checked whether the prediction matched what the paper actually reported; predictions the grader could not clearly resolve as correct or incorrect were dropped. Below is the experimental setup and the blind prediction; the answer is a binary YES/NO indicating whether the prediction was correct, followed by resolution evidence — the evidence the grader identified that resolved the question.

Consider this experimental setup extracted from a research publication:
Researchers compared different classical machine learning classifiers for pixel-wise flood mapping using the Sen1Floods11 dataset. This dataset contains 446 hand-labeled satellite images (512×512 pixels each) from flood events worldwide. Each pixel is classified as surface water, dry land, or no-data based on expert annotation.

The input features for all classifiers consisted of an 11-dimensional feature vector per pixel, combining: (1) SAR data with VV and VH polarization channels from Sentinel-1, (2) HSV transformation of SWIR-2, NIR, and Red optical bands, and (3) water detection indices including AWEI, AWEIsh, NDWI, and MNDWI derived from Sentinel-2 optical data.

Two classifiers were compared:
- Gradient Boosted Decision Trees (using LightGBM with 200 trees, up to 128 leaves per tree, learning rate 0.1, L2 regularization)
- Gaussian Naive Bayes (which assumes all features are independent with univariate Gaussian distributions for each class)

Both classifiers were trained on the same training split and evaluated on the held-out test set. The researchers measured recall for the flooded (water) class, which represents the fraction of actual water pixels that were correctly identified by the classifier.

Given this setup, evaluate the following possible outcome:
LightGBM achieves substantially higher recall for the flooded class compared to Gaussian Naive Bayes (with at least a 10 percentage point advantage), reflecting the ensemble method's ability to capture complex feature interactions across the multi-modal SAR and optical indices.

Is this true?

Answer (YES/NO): NO